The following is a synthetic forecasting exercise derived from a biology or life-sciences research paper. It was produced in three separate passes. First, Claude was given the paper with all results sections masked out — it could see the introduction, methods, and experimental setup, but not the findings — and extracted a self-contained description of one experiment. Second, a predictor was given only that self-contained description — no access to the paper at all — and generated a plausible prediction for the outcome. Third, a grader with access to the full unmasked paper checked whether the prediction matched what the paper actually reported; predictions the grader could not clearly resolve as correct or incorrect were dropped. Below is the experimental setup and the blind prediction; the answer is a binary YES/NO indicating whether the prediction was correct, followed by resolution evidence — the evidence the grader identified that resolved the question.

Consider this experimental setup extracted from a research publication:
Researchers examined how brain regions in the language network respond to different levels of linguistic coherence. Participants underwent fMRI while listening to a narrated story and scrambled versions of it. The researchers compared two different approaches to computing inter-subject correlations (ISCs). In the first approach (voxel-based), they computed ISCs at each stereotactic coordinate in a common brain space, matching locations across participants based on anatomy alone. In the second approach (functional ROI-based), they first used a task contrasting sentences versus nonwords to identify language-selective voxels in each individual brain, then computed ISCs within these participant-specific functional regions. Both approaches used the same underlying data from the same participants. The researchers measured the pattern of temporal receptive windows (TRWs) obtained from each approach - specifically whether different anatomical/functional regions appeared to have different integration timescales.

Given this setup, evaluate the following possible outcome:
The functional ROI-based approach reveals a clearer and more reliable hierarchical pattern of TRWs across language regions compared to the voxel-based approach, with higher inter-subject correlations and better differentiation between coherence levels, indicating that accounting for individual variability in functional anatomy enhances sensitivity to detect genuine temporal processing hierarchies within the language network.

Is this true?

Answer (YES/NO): NO